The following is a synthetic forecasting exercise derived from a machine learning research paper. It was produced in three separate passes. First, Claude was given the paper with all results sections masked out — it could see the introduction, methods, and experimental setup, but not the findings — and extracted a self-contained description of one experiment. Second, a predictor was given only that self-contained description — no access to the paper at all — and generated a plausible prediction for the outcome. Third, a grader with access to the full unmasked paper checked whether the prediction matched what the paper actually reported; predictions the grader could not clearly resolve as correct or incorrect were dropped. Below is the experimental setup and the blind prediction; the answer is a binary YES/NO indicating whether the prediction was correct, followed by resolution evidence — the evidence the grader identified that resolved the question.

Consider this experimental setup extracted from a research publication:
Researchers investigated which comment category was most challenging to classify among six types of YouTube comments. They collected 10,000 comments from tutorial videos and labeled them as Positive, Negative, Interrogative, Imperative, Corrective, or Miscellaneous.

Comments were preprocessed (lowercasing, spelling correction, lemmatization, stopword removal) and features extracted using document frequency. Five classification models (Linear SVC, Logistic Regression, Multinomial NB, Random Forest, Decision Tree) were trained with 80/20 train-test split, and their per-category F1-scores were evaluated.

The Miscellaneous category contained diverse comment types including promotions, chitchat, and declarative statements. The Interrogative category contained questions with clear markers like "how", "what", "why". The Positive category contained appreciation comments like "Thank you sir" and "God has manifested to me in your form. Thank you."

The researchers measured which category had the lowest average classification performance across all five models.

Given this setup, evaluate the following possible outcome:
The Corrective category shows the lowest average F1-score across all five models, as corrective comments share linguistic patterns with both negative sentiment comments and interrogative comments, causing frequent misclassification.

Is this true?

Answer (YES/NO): NO